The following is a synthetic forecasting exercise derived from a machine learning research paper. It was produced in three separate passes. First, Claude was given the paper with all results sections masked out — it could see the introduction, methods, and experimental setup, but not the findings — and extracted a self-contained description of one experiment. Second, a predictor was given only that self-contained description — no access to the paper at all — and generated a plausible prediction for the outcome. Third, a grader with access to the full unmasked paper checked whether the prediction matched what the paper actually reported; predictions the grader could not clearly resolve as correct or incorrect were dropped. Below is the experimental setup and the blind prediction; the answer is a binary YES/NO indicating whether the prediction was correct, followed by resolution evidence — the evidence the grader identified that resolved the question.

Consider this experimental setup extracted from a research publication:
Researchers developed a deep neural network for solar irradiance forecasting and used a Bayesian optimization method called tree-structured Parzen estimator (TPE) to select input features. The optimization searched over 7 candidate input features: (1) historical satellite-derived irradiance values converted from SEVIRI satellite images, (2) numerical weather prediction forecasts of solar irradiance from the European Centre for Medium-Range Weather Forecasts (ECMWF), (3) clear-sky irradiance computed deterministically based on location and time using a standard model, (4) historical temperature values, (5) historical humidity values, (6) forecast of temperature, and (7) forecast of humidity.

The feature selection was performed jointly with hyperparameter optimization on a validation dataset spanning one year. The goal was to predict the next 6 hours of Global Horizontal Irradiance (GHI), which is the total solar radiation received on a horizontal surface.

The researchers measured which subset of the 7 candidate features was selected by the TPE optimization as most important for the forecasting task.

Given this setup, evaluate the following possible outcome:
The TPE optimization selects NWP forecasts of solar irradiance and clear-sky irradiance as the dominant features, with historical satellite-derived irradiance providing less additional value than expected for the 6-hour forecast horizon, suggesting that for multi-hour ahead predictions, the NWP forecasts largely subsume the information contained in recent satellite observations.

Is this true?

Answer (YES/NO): NO